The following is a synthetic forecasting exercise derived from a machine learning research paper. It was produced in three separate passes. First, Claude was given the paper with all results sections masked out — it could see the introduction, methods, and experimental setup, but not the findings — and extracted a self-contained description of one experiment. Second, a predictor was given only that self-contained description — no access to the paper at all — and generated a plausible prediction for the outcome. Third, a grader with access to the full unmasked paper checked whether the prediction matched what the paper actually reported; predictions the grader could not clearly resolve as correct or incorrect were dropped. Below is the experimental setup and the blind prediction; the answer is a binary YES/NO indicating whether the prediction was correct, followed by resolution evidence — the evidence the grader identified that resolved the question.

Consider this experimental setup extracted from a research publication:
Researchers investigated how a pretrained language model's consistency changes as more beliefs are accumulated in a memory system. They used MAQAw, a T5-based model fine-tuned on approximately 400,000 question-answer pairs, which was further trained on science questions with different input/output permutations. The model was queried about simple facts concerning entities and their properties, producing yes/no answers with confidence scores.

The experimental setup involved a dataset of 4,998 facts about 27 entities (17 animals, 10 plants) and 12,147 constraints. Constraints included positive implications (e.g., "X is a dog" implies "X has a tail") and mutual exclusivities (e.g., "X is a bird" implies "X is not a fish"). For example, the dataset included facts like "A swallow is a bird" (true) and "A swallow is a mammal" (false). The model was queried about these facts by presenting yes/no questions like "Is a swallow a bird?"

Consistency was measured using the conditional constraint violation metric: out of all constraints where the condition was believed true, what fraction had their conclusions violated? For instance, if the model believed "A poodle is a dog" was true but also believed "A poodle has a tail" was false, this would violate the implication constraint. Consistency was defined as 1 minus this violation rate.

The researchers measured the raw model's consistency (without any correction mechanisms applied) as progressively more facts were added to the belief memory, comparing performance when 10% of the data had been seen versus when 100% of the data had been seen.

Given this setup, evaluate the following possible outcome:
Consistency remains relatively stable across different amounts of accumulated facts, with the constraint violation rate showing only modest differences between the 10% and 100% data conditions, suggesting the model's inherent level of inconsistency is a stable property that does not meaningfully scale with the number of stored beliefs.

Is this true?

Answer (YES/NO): NO